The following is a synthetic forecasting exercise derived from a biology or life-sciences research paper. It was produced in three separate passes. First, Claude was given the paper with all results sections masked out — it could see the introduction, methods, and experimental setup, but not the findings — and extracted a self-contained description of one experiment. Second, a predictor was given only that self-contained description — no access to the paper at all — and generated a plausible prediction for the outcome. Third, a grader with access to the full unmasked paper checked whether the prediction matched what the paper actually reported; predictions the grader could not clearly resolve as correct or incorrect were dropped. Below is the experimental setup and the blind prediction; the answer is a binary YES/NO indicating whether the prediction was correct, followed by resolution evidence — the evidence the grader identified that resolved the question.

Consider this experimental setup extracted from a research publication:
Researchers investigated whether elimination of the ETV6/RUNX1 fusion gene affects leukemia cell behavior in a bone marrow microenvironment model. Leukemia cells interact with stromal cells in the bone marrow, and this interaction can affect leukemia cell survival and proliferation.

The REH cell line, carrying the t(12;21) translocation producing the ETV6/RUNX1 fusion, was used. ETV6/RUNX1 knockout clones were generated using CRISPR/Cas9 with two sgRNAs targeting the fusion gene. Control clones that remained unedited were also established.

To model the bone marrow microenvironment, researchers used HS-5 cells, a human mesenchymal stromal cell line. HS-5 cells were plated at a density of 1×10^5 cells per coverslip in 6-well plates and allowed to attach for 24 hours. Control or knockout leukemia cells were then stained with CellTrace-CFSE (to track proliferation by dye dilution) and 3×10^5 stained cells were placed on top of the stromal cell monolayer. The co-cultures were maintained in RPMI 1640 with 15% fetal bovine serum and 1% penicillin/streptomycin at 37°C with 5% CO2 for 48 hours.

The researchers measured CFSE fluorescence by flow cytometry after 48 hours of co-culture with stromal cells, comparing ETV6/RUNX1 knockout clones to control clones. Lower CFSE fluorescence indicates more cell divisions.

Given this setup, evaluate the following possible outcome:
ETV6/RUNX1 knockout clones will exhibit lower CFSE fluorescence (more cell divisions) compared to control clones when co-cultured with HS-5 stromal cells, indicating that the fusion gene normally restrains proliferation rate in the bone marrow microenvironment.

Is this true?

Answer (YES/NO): NO